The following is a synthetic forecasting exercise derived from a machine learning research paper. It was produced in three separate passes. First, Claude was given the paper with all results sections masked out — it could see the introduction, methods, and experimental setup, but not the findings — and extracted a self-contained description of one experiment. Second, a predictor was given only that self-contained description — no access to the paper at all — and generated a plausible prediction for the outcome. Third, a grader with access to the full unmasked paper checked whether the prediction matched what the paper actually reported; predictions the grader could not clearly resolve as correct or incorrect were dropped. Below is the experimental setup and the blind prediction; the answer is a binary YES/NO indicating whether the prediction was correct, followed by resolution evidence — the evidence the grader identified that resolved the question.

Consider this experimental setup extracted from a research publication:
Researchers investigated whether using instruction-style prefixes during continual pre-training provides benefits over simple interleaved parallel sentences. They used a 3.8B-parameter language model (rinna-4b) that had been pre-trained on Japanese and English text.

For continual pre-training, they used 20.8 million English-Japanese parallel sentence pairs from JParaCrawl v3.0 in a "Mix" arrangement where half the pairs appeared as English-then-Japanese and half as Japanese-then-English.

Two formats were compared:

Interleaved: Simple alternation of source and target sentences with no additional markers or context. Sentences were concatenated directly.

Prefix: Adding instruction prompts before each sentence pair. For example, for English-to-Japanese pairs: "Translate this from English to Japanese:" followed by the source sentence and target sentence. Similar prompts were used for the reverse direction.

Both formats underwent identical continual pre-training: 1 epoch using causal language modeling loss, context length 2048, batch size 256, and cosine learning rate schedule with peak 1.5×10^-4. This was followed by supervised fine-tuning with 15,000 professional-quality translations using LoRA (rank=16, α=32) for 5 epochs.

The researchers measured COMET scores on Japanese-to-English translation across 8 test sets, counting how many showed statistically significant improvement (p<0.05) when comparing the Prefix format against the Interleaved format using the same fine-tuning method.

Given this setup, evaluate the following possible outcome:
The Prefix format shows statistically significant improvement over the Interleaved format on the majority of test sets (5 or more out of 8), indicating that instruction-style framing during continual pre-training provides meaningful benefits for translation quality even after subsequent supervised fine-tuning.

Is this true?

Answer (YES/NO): NO